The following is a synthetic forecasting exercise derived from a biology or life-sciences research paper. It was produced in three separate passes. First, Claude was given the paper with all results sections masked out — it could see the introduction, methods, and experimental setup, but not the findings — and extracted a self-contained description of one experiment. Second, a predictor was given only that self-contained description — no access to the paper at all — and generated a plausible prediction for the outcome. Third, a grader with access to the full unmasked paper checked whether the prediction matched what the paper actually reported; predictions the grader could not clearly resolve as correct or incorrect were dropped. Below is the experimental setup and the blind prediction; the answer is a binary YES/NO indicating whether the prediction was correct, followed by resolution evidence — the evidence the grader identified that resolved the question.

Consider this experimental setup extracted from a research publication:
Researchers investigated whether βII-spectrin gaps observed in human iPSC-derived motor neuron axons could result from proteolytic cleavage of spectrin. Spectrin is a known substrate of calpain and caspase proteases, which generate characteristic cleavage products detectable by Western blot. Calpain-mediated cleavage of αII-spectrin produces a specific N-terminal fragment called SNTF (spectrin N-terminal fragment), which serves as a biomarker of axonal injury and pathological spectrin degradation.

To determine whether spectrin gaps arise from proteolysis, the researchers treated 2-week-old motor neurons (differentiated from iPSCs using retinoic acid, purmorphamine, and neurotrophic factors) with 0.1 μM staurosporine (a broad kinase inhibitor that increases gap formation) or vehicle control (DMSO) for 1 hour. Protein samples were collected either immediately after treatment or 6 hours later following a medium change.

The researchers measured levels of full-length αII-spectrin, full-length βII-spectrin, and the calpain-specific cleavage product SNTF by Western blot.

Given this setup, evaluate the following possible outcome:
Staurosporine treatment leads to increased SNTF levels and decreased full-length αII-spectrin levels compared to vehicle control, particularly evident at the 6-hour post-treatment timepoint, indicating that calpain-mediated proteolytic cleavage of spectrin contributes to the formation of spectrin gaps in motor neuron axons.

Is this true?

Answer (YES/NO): NO